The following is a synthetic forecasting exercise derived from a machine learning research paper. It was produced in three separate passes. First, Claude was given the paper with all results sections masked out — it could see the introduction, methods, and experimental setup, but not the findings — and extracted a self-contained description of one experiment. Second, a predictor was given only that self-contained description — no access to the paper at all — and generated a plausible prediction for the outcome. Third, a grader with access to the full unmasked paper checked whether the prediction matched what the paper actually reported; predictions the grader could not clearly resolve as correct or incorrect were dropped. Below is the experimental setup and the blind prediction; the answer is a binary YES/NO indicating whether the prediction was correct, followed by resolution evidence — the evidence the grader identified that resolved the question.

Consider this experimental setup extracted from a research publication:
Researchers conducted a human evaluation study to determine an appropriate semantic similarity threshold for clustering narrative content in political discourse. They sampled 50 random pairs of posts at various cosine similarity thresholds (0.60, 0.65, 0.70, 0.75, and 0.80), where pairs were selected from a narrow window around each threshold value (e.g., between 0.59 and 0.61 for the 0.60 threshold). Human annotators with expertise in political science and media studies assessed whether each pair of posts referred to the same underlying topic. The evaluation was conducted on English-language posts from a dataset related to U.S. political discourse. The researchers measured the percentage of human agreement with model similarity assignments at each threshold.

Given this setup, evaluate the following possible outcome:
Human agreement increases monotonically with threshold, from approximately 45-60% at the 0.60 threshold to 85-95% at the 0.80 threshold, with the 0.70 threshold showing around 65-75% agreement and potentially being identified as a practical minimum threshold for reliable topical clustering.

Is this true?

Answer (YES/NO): NO